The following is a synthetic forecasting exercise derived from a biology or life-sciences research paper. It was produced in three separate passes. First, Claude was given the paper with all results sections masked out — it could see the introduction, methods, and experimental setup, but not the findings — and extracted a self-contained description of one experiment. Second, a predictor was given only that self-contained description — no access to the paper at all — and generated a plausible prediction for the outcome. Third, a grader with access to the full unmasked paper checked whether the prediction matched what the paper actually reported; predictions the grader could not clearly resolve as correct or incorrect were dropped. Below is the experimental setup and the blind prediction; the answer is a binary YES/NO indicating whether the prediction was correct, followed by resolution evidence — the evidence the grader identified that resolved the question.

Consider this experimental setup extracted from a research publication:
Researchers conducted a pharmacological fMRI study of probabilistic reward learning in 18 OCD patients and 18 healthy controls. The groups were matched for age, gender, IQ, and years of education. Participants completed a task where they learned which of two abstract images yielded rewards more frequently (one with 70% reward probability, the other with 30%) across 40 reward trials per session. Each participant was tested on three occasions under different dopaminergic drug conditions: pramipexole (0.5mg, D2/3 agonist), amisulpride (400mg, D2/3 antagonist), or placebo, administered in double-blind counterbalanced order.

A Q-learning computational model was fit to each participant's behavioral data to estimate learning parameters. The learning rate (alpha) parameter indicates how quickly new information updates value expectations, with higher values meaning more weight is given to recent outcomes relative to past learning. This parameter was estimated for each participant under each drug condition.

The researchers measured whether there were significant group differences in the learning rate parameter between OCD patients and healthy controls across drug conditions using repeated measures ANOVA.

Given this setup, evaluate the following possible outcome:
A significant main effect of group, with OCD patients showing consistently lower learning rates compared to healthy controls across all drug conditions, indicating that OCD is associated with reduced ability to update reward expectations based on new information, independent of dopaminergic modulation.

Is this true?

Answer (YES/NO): NO